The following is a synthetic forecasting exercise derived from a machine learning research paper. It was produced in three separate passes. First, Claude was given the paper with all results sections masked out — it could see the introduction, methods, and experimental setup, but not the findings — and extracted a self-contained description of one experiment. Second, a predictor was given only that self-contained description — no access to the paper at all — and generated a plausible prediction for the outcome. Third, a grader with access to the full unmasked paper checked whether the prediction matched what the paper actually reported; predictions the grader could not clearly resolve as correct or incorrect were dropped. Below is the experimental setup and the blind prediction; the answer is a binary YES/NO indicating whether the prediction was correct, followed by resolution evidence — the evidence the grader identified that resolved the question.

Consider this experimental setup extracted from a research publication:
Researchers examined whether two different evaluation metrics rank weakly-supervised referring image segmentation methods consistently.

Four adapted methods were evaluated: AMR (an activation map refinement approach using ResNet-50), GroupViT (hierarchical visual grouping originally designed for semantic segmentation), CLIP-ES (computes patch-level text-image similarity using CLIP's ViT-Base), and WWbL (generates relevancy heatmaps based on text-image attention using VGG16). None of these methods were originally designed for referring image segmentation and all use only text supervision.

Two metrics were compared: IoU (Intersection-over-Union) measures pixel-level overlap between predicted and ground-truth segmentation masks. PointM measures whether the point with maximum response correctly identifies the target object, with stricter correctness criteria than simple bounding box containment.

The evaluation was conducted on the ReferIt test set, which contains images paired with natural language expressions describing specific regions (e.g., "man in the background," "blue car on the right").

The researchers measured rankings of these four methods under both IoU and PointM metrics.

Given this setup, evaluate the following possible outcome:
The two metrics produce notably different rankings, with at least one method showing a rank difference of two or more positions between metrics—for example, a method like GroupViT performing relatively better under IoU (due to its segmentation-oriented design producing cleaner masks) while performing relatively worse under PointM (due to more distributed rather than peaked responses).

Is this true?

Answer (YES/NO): YES